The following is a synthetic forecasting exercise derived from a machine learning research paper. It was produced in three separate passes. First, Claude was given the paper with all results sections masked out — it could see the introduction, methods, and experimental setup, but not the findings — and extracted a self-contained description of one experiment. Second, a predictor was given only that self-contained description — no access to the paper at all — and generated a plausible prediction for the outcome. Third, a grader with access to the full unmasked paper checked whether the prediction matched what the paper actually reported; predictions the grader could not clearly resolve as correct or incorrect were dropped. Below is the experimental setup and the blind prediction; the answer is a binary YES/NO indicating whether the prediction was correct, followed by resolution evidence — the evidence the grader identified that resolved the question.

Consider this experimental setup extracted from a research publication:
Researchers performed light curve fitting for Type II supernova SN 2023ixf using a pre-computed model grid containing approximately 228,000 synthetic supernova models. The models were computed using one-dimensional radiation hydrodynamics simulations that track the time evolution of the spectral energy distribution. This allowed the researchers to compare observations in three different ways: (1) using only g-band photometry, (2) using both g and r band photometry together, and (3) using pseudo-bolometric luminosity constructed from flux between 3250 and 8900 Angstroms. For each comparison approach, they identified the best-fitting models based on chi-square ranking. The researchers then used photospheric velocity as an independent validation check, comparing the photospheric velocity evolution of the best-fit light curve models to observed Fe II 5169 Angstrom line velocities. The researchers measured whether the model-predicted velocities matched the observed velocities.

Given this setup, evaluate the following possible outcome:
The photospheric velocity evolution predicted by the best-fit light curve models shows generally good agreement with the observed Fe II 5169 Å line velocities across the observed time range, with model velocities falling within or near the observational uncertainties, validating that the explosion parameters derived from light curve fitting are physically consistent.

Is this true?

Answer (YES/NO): YES